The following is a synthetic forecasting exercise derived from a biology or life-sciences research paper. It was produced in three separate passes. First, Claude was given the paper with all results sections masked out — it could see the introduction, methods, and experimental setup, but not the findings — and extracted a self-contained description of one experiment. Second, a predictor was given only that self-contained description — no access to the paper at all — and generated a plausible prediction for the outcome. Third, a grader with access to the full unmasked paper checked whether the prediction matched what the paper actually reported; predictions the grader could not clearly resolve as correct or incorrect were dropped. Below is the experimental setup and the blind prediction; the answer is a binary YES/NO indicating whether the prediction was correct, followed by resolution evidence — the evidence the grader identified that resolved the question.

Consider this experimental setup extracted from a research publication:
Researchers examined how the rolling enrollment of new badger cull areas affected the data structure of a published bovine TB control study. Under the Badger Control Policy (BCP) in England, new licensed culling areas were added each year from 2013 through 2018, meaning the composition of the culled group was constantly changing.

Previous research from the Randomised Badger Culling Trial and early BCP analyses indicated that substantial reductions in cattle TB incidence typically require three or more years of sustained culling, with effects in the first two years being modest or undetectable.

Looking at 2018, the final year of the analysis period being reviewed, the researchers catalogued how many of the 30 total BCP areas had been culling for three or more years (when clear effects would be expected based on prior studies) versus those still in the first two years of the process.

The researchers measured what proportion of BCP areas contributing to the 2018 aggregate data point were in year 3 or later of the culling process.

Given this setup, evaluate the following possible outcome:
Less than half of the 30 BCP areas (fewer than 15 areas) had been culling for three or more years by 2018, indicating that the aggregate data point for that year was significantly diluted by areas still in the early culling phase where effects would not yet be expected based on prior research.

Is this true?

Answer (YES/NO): YES